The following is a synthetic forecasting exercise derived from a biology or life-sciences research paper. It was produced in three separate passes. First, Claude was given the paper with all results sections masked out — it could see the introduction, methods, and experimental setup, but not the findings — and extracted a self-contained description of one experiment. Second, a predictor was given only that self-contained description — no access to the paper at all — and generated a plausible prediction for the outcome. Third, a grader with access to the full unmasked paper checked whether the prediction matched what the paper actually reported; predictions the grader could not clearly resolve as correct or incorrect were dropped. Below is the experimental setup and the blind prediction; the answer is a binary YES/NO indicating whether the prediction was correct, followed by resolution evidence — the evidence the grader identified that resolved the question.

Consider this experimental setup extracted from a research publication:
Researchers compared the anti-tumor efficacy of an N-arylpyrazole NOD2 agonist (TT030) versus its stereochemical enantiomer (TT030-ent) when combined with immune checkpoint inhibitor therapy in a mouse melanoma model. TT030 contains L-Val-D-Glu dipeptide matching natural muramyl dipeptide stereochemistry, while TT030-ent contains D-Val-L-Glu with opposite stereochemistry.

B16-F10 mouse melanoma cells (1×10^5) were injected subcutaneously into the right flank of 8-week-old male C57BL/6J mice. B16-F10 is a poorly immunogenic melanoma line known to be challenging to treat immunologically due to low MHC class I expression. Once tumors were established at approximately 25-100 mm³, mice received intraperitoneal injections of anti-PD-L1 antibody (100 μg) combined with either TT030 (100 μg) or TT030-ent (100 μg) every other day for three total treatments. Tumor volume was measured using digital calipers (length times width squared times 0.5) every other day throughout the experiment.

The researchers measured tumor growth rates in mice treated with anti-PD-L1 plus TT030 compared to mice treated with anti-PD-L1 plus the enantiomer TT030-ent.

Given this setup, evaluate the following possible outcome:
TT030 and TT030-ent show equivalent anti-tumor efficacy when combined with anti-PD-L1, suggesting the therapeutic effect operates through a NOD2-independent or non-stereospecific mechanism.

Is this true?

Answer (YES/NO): NO